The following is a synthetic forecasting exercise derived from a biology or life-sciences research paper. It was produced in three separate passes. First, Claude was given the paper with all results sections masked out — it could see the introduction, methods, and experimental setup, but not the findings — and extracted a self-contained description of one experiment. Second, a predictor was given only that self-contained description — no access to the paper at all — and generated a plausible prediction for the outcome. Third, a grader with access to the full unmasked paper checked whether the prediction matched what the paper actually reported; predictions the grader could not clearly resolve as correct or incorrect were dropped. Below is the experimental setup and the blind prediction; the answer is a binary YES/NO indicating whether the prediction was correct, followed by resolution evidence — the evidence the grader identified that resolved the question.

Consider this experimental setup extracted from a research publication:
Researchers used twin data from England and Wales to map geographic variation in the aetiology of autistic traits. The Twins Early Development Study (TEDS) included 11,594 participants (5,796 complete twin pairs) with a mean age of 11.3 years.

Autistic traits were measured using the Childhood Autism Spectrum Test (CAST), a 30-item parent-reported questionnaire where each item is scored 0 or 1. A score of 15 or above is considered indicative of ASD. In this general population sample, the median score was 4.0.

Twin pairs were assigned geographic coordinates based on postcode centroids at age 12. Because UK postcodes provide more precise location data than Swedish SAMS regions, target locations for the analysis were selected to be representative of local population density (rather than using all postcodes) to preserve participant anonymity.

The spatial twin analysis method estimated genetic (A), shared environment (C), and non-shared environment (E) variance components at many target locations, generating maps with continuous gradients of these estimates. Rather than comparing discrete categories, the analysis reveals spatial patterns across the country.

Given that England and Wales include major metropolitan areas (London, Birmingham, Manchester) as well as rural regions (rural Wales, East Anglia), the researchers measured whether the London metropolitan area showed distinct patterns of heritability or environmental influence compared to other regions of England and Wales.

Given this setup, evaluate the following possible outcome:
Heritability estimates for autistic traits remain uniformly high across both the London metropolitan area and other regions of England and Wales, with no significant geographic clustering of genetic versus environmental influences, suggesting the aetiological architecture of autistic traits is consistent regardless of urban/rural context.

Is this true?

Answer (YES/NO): NO